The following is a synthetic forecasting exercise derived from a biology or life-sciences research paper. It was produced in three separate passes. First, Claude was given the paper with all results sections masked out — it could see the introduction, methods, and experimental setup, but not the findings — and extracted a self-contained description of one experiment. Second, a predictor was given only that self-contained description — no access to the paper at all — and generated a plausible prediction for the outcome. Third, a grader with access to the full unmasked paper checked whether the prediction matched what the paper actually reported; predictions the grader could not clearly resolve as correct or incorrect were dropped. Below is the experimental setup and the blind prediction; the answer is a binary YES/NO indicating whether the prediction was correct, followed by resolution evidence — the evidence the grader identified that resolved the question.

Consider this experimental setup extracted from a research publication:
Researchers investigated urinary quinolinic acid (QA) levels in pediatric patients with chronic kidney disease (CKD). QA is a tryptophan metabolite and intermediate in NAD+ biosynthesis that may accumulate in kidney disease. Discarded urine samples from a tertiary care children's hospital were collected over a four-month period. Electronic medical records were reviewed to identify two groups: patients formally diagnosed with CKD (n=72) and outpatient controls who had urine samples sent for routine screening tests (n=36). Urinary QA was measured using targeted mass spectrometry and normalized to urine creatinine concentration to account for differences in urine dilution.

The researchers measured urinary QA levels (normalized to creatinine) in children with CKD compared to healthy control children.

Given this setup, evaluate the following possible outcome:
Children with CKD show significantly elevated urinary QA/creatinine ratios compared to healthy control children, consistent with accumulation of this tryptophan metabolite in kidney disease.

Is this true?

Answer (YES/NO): NO